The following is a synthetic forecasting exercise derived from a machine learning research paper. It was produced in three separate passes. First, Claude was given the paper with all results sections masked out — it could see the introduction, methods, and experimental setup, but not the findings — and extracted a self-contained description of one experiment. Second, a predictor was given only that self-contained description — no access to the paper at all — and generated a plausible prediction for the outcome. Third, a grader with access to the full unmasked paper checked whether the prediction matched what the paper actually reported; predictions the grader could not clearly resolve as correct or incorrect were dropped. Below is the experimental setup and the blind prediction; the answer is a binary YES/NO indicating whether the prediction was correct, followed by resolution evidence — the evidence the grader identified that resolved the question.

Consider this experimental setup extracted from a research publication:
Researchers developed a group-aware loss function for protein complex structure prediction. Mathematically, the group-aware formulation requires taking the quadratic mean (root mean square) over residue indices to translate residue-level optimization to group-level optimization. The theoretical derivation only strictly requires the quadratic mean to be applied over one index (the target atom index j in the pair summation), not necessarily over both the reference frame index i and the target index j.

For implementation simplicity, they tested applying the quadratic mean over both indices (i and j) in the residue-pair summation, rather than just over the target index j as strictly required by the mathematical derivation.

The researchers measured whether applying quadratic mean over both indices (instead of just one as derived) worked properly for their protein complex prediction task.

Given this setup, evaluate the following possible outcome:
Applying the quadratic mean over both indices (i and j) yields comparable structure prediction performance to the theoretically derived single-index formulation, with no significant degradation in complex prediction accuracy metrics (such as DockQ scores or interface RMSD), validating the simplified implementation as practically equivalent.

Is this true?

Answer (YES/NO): YES